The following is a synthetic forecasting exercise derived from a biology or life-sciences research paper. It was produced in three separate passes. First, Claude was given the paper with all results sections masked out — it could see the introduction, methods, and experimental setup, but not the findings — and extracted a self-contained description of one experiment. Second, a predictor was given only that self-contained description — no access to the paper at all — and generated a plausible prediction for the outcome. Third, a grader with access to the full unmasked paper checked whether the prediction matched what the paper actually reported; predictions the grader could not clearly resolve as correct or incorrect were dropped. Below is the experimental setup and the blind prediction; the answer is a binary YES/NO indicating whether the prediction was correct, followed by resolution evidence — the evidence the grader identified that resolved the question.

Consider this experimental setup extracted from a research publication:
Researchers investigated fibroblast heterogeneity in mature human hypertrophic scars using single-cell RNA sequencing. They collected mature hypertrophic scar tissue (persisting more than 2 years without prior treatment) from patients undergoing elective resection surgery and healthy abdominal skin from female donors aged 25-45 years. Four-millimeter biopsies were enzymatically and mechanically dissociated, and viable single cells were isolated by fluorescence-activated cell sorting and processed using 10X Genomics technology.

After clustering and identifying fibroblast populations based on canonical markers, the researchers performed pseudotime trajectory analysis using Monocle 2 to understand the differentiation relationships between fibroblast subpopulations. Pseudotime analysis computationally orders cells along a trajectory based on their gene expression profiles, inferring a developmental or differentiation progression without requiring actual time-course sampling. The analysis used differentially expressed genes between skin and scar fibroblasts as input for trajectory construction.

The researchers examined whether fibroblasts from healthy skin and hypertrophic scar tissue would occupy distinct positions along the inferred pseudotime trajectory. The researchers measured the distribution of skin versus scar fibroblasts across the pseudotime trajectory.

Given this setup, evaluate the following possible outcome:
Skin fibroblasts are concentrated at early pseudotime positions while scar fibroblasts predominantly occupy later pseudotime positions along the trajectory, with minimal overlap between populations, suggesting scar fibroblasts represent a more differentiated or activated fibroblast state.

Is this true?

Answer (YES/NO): NO